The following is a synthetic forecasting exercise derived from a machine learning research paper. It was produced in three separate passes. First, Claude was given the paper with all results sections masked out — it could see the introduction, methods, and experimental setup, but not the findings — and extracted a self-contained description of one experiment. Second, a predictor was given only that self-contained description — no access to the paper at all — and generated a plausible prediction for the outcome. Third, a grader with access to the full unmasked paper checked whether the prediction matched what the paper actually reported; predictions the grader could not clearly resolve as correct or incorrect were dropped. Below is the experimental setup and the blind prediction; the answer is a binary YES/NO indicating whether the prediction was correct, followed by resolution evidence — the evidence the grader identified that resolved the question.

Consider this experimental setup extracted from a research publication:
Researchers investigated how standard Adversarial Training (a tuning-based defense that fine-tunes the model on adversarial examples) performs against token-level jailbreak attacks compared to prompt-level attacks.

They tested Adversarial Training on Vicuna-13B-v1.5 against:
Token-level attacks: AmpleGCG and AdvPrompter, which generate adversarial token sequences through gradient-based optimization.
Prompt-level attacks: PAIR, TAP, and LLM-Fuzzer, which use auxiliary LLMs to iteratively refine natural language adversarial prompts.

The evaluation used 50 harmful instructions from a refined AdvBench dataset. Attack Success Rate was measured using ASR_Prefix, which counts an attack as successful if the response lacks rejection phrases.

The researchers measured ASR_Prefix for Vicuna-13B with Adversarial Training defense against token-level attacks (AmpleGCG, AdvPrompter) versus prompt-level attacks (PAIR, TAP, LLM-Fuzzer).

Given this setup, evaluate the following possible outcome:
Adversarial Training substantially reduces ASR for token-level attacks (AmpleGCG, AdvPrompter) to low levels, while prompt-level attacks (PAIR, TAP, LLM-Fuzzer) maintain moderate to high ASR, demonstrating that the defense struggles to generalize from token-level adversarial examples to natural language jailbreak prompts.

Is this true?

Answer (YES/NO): NO